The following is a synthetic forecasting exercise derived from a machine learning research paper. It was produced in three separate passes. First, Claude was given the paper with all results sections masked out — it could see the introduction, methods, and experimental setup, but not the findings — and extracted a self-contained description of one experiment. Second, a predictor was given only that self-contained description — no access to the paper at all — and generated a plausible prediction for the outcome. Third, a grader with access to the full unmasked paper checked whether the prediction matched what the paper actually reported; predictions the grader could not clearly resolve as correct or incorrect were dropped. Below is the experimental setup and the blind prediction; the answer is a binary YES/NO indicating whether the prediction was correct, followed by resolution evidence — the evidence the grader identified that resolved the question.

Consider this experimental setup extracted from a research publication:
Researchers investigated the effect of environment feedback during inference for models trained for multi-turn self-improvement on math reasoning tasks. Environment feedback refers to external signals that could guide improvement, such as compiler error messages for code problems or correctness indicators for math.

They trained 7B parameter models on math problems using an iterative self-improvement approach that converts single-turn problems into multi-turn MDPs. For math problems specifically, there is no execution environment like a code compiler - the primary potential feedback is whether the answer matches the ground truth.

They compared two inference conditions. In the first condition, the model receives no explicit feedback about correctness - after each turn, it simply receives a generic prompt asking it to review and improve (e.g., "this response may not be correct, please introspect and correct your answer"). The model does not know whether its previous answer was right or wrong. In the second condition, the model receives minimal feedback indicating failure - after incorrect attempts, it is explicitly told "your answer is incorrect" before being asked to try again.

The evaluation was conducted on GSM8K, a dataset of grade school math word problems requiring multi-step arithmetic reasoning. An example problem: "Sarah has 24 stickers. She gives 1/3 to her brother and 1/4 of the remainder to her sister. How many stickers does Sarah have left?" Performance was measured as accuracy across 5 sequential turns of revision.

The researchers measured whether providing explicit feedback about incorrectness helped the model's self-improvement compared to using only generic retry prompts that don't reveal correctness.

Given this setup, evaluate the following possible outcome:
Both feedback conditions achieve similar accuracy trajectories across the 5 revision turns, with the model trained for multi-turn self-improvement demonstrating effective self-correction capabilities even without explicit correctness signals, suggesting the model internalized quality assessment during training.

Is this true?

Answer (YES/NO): NO